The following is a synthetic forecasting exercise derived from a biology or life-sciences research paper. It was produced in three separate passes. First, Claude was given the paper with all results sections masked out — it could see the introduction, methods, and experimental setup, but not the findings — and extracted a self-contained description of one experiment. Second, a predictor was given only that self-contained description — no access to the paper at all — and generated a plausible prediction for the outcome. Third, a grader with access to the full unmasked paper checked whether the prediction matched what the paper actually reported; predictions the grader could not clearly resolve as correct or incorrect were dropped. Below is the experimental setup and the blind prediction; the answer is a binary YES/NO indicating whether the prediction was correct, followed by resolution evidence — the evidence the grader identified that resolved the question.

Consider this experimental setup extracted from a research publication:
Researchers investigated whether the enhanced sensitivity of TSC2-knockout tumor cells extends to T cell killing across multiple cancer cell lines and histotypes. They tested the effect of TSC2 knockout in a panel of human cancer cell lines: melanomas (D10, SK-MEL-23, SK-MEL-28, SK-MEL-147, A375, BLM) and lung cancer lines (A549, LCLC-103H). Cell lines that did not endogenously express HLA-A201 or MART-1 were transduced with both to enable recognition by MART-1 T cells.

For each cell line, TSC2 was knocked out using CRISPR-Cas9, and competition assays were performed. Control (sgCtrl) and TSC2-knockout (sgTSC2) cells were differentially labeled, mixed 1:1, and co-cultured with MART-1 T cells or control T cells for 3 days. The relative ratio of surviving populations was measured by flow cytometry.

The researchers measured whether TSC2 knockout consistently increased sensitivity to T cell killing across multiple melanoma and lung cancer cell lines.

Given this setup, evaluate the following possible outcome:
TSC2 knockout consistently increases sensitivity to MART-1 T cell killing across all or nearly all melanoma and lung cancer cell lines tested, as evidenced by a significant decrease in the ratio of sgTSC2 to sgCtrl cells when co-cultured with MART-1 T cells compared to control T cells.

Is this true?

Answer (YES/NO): YES